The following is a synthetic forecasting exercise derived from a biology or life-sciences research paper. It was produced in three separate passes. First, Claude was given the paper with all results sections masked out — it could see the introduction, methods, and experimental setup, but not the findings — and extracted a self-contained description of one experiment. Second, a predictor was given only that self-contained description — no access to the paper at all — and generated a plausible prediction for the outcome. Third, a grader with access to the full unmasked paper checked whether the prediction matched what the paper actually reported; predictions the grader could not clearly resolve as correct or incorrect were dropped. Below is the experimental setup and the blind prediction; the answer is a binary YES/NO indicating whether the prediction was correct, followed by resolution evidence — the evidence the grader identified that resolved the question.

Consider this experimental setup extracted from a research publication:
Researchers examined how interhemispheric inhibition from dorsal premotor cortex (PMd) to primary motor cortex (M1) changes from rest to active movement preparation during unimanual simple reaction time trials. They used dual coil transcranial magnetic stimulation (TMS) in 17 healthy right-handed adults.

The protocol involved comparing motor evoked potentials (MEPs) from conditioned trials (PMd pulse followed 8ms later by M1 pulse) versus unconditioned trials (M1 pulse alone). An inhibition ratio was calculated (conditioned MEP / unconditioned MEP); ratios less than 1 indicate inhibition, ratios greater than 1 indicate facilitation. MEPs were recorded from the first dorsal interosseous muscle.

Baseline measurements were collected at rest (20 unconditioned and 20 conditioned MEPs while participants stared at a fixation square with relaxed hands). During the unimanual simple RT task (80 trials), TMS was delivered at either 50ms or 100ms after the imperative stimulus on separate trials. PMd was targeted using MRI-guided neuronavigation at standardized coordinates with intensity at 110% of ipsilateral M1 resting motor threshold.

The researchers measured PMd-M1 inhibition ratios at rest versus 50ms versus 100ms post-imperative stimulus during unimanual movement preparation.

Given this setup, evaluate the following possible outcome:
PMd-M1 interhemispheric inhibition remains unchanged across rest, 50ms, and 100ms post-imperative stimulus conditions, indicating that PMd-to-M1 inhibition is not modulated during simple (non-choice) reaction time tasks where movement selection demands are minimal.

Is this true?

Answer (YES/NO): NO